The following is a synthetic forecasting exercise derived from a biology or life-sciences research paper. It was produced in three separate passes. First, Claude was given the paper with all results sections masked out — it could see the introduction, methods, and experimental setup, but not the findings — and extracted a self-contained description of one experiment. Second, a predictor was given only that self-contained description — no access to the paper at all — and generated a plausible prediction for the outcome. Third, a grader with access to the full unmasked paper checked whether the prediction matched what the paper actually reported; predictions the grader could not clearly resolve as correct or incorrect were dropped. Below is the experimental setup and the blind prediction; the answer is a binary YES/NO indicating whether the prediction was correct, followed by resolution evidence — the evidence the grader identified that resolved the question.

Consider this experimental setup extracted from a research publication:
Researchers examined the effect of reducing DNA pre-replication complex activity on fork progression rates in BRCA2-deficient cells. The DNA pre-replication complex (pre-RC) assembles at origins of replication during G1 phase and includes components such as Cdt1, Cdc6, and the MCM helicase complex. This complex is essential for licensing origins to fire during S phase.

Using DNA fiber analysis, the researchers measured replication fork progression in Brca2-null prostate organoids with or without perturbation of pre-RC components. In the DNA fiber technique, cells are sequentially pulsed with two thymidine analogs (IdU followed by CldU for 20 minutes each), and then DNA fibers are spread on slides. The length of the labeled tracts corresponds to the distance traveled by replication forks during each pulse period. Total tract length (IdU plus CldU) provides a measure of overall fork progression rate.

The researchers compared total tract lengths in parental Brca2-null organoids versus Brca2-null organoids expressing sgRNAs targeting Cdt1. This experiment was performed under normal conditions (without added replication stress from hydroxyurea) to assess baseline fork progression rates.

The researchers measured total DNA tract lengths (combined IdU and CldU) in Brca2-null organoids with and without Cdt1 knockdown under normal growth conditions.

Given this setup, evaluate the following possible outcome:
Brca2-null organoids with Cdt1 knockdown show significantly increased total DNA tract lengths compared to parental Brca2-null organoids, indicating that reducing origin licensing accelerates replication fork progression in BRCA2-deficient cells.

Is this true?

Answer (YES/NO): NO